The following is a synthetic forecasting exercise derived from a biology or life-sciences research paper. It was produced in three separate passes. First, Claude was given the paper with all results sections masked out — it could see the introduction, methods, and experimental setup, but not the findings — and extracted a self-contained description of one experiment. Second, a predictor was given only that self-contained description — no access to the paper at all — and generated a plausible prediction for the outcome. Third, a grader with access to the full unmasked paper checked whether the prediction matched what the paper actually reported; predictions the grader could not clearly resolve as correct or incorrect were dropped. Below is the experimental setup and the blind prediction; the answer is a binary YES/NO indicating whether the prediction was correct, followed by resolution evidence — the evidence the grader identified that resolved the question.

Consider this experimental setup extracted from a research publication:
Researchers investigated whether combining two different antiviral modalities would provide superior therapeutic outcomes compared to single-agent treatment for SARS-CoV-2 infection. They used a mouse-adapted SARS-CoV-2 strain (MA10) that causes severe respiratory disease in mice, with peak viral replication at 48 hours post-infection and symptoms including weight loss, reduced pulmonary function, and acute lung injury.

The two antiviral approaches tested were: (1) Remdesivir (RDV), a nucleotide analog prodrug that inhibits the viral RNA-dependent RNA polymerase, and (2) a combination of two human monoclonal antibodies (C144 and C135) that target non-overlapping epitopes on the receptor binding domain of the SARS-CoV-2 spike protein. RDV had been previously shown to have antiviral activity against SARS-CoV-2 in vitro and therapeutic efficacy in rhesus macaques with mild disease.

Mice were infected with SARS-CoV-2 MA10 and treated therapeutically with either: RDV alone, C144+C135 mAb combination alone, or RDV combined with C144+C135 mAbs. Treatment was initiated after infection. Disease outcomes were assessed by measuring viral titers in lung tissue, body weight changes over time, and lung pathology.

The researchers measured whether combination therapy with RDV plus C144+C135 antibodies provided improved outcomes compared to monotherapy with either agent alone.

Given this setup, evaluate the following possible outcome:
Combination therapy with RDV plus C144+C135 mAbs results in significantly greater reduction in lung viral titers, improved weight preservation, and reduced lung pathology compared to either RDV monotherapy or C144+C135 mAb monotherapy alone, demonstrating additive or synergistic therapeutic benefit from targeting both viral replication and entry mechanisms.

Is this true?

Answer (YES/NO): NO